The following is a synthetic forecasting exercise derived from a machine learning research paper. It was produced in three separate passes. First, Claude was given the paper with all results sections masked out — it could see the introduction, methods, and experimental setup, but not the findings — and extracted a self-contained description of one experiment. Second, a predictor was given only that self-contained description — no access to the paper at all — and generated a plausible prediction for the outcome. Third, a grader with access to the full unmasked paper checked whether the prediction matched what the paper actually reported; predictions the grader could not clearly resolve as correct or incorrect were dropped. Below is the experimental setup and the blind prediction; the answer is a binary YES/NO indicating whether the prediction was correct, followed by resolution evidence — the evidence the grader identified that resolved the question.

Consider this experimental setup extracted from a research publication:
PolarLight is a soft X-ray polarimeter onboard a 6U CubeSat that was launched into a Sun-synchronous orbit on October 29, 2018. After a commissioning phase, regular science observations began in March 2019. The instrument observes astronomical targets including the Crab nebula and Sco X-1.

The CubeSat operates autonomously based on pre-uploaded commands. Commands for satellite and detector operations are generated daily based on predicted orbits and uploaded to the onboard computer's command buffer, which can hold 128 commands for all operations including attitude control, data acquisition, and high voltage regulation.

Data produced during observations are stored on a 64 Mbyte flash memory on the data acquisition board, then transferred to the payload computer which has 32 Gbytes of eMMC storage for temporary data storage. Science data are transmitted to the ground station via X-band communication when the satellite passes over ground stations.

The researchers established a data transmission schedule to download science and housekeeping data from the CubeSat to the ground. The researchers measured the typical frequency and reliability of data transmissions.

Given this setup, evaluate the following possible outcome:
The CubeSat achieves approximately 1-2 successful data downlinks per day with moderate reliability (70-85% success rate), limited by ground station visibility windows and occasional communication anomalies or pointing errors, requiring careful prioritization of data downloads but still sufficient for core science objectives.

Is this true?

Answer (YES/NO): NO